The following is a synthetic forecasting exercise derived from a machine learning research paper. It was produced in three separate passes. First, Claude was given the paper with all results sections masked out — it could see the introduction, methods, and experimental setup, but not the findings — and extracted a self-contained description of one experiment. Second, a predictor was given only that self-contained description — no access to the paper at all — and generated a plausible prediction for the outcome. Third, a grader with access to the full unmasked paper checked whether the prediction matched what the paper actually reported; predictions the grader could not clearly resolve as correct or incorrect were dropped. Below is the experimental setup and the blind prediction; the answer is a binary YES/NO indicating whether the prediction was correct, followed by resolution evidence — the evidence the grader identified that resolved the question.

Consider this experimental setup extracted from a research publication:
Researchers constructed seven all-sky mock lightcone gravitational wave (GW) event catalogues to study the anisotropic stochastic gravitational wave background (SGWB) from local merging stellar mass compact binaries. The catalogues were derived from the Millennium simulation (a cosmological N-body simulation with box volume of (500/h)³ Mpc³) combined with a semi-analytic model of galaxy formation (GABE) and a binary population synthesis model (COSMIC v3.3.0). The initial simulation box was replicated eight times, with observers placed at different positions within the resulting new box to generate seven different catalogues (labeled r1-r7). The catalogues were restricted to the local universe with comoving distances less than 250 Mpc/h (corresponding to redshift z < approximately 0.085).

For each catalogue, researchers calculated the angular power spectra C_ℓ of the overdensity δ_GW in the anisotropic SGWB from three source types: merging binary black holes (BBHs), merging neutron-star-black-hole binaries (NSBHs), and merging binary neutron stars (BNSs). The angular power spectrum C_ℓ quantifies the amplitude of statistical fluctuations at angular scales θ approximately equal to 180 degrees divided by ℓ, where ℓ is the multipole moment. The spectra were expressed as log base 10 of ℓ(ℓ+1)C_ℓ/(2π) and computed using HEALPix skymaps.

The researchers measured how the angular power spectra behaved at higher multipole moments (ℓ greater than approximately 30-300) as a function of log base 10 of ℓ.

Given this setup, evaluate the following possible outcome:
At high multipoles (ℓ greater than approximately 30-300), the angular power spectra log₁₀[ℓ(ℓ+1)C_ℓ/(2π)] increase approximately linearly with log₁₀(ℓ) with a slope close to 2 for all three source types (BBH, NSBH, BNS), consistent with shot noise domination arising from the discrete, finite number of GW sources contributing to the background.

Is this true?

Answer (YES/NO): YES